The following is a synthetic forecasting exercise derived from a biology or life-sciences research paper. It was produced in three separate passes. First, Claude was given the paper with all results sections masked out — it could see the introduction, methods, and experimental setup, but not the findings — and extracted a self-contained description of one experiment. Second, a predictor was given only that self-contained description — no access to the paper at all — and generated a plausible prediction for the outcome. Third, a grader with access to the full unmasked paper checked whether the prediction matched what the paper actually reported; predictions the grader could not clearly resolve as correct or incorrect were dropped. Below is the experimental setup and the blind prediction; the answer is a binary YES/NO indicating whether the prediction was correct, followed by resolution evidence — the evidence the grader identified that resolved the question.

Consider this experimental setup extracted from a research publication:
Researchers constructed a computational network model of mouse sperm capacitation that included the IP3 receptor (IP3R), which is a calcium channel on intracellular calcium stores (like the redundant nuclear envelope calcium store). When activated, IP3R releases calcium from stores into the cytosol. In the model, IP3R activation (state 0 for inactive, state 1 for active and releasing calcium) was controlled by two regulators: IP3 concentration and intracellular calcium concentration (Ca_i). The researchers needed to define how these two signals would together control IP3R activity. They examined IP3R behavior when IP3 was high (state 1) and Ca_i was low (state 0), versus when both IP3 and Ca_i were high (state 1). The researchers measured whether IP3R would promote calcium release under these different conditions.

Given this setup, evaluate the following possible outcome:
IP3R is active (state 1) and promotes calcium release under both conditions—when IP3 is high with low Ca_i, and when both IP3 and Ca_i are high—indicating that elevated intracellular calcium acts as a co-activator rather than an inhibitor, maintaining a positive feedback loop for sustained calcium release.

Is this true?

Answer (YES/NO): NO